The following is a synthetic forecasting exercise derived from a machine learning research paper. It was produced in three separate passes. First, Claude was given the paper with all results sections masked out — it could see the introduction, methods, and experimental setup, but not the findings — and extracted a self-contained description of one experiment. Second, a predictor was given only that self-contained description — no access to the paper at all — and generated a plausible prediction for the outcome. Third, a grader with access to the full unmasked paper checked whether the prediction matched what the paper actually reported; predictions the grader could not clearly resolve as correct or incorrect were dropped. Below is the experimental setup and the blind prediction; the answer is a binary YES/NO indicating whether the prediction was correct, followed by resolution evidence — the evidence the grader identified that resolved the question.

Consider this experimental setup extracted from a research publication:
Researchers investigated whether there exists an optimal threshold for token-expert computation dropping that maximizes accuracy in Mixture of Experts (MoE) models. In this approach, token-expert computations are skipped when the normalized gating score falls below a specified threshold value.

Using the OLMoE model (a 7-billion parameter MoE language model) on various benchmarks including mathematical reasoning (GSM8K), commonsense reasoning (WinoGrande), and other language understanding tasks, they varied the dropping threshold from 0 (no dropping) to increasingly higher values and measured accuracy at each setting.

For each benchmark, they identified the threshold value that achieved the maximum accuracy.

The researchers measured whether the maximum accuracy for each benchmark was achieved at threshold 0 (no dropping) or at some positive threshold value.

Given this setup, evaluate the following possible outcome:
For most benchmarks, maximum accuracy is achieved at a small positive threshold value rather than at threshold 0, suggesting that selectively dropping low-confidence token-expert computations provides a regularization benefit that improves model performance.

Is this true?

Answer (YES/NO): YES